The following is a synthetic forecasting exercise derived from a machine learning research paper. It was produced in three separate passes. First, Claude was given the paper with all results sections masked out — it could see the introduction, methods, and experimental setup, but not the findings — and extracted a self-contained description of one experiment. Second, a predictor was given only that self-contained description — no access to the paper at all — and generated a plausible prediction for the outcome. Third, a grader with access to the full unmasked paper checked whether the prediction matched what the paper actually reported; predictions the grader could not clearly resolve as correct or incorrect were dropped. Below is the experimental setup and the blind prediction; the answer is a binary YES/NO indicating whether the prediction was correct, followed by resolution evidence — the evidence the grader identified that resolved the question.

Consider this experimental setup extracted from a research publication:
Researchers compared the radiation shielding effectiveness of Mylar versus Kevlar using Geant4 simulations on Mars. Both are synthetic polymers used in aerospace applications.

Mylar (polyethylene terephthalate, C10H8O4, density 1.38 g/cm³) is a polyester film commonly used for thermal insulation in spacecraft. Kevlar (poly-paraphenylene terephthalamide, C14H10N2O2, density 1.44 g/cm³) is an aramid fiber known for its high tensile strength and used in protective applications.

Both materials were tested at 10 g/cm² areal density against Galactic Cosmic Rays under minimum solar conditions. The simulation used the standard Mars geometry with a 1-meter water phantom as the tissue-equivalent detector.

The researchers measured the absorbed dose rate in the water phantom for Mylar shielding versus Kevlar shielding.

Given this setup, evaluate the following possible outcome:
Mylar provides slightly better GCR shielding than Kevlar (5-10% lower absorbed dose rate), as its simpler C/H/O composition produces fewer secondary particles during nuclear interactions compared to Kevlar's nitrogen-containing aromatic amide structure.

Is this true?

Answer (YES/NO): NO